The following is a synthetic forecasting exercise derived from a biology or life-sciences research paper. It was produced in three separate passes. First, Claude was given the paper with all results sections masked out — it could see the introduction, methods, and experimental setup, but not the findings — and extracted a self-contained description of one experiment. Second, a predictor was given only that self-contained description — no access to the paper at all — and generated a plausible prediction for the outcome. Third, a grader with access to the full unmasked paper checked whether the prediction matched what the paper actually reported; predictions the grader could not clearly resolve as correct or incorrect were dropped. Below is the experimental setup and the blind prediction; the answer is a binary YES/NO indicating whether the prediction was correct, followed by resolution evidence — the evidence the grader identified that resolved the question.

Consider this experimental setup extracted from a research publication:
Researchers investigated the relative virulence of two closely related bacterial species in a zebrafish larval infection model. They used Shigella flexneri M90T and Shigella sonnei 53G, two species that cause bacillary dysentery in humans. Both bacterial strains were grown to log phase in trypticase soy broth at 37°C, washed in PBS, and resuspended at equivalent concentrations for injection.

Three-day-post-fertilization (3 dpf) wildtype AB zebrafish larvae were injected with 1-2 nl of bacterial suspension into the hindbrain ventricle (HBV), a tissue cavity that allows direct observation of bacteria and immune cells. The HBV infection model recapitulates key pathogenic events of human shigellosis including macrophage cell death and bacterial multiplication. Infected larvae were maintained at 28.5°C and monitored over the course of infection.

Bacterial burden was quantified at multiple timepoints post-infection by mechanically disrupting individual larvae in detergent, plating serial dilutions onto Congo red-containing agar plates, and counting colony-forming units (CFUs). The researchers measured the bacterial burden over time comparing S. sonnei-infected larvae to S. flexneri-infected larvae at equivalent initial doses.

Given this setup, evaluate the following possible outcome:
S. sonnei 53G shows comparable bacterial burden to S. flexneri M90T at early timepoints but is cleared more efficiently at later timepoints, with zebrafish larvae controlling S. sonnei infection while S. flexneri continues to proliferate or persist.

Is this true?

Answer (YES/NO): NO